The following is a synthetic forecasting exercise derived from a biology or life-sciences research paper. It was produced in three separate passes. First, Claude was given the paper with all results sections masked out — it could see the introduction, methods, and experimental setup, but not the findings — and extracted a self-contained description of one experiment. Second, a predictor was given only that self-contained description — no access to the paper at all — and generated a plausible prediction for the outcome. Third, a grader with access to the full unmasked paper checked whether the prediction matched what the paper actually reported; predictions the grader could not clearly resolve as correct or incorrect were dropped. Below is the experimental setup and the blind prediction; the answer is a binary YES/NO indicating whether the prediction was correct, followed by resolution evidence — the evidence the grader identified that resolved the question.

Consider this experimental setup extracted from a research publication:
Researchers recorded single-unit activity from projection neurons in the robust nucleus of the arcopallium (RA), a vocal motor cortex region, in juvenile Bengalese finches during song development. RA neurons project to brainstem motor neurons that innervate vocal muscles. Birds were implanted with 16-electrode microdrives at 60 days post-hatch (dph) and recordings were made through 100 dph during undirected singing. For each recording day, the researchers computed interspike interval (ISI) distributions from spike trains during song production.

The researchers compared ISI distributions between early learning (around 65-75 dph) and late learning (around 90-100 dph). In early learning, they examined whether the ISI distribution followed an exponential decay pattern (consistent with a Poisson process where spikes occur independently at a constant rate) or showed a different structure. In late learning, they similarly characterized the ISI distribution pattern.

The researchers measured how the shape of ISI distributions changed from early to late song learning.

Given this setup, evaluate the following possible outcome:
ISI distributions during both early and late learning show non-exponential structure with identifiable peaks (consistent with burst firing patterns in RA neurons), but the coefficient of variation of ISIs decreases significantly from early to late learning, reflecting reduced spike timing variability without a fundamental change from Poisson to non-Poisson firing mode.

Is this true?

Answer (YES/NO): NO